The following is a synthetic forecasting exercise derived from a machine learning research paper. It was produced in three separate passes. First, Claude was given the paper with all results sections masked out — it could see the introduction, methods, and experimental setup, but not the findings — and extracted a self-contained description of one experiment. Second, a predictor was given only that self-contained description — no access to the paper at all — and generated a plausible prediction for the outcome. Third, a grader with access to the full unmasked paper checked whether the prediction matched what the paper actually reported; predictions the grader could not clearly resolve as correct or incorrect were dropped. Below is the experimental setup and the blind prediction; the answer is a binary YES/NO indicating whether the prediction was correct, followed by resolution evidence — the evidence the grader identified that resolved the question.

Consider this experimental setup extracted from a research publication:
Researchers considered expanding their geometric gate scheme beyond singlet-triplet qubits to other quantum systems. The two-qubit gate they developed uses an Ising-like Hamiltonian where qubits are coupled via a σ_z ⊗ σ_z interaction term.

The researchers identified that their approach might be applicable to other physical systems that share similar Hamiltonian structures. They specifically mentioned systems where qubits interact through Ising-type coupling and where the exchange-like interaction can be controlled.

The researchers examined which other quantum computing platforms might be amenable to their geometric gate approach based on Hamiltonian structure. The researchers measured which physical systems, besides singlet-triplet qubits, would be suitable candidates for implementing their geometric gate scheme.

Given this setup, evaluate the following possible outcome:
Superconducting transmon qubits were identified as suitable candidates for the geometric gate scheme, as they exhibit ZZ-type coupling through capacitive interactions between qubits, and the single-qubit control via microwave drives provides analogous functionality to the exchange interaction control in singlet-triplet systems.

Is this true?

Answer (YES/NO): YES